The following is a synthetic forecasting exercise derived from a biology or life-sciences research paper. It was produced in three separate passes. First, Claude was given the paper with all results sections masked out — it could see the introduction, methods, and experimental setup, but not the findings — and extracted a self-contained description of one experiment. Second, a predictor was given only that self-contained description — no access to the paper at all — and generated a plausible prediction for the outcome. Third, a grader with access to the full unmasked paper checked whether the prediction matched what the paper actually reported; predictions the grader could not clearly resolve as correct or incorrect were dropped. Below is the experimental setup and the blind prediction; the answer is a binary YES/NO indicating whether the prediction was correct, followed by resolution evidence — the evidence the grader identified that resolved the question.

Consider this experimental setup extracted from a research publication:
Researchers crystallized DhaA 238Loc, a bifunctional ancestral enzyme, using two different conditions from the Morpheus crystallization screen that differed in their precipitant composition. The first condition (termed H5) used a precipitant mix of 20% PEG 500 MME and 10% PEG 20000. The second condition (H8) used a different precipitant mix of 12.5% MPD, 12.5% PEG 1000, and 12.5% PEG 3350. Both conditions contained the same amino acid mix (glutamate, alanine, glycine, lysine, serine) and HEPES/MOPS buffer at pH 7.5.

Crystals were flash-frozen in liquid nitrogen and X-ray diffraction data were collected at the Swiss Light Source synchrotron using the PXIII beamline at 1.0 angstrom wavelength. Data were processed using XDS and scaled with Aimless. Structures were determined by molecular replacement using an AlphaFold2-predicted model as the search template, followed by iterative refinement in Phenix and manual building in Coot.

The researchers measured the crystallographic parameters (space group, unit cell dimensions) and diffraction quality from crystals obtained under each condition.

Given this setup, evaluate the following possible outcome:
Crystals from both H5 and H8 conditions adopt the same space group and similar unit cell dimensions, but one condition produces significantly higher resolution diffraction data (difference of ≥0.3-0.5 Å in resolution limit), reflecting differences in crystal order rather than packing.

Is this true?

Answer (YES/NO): NO